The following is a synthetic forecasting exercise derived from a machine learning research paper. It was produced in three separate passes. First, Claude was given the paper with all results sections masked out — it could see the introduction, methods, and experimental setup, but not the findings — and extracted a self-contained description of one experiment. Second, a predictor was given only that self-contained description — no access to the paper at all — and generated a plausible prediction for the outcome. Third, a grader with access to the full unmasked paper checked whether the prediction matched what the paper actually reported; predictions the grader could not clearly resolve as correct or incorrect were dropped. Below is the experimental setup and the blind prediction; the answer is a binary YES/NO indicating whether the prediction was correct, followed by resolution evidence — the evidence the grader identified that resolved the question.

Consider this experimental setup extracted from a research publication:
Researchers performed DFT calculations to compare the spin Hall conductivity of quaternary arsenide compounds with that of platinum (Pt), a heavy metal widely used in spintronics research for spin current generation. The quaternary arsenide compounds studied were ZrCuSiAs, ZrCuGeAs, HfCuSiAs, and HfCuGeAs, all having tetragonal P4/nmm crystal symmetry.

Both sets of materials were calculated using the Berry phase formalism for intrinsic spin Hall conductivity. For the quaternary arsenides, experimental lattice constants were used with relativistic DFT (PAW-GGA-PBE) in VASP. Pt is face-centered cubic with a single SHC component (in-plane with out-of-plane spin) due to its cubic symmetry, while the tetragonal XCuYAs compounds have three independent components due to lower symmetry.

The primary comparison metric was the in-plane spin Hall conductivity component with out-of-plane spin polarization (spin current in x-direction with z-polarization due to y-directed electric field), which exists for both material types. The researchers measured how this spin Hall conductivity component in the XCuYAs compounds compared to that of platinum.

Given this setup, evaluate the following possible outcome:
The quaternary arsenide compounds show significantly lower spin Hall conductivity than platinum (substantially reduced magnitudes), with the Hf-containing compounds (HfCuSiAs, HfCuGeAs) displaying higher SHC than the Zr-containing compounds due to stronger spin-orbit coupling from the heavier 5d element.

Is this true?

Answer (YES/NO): YES